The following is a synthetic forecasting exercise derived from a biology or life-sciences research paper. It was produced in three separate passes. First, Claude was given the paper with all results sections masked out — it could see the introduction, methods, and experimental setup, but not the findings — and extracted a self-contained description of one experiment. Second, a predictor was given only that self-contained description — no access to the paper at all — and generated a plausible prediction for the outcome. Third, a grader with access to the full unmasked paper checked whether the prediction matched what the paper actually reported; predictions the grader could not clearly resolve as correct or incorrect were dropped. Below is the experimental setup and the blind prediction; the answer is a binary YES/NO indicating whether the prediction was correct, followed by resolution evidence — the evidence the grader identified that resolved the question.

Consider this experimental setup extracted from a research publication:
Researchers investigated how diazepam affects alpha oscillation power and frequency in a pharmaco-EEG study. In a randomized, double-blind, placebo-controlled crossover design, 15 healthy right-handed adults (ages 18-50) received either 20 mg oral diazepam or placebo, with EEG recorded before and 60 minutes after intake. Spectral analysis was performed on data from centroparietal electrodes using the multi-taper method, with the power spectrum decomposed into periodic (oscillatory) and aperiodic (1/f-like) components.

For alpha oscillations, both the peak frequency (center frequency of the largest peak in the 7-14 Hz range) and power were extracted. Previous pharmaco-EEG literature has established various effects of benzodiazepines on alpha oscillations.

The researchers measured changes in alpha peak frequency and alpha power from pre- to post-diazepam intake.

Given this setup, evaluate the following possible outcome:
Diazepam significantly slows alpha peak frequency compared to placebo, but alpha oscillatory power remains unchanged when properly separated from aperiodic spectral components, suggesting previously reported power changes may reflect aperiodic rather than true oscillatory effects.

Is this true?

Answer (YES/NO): NO